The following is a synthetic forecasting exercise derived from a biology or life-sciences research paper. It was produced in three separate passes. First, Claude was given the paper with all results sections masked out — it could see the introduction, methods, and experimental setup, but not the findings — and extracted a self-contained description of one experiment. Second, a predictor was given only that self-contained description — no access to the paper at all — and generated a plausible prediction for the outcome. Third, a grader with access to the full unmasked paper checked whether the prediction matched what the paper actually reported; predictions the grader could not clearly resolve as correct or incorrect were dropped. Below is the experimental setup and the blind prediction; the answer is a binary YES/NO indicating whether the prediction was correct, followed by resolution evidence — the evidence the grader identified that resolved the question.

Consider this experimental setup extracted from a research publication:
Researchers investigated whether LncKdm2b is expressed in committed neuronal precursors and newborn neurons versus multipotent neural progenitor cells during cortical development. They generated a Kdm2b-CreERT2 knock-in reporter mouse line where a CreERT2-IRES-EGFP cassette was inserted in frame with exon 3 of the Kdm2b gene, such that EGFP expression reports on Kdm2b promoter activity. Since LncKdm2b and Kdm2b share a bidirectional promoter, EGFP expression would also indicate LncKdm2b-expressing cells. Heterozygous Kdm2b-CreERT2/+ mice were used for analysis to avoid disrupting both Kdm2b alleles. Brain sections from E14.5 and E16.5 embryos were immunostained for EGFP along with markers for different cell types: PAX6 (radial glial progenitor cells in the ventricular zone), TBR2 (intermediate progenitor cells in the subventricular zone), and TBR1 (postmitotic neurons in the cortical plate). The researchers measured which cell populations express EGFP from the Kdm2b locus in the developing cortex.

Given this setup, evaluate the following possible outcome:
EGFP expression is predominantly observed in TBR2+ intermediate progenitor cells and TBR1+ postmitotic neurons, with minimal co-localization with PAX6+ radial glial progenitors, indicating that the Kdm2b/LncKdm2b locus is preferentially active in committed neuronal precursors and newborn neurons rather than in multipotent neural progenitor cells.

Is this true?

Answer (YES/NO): NO